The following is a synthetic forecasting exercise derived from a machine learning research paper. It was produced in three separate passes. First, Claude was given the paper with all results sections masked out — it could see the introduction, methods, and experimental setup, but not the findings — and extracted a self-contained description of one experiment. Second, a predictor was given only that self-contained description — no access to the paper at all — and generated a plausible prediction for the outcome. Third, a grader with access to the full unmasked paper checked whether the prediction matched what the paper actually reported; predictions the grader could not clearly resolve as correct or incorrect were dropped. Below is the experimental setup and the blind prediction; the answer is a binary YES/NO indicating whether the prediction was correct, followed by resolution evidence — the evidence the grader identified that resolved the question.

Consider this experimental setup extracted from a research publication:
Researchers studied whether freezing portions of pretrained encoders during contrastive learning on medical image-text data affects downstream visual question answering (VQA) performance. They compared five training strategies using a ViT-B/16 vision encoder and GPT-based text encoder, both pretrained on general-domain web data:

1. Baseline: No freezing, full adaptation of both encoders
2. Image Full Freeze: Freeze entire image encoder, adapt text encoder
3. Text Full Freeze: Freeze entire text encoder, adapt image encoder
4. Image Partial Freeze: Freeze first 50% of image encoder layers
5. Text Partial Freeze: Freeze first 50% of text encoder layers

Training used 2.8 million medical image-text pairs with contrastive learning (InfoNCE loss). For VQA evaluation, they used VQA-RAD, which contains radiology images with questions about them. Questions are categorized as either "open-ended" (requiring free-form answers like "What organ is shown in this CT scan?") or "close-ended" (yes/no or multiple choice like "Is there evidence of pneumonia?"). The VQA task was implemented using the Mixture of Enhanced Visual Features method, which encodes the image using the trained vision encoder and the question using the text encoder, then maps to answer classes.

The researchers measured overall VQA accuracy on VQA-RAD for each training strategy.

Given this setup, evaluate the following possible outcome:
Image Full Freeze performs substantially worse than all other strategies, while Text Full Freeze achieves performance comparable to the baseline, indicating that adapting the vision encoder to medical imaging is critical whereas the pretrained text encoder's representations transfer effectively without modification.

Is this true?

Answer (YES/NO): NO